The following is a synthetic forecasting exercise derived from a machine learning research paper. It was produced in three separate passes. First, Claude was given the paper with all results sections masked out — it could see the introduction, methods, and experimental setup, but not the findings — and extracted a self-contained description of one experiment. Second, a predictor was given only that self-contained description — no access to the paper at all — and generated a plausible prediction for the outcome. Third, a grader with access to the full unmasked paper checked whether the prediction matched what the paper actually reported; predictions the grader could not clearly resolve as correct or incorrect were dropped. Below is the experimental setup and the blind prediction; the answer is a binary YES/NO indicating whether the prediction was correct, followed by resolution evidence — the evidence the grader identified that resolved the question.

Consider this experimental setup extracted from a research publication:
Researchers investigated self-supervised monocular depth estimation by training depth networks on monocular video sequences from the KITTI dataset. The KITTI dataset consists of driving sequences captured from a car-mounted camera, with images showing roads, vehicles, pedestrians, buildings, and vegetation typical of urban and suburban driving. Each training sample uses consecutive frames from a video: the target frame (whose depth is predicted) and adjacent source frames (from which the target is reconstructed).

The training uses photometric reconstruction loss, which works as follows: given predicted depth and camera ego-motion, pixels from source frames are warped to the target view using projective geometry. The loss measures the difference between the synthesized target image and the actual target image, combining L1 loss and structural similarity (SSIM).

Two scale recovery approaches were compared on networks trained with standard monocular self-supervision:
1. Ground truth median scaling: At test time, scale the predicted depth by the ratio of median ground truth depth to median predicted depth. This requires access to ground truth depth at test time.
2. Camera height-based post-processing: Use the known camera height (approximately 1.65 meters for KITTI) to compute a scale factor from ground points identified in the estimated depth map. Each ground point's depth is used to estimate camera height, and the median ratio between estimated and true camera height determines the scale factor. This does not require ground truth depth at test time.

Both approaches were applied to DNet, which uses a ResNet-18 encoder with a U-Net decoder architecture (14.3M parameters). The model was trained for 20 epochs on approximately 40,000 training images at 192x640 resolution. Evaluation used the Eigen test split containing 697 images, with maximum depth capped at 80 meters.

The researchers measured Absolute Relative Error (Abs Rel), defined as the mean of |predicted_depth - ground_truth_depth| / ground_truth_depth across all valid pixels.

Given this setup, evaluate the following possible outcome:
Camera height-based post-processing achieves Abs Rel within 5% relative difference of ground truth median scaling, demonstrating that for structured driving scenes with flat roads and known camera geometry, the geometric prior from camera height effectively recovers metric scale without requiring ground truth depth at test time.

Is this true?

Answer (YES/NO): YES